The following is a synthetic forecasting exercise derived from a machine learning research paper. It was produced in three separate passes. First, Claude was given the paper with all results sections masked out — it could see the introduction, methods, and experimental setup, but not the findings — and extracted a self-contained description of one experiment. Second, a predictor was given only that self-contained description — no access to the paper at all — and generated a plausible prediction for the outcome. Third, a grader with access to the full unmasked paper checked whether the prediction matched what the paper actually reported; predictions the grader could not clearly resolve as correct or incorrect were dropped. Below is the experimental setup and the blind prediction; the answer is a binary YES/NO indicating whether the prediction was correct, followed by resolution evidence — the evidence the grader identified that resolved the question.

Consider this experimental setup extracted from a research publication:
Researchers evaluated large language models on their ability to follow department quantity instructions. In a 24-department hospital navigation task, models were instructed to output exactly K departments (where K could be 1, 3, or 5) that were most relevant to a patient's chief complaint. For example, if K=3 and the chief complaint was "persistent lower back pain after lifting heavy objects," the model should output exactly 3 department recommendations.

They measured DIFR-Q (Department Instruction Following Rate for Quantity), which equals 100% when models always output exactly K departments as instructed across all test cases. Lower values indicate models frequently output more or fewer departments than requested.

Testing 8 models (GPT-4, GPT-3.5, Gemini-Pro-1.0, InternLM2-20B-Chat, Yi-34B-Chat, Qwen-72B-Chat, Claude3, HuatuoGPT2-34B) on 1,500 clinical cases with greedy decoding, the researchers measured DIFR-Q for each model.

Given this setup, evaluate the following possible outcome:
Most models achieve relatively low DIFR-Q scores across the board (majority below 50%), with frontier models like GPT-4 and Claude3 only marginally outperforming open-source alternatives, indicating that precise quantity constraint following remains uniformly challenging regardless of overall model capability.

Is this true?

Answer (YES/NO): NO